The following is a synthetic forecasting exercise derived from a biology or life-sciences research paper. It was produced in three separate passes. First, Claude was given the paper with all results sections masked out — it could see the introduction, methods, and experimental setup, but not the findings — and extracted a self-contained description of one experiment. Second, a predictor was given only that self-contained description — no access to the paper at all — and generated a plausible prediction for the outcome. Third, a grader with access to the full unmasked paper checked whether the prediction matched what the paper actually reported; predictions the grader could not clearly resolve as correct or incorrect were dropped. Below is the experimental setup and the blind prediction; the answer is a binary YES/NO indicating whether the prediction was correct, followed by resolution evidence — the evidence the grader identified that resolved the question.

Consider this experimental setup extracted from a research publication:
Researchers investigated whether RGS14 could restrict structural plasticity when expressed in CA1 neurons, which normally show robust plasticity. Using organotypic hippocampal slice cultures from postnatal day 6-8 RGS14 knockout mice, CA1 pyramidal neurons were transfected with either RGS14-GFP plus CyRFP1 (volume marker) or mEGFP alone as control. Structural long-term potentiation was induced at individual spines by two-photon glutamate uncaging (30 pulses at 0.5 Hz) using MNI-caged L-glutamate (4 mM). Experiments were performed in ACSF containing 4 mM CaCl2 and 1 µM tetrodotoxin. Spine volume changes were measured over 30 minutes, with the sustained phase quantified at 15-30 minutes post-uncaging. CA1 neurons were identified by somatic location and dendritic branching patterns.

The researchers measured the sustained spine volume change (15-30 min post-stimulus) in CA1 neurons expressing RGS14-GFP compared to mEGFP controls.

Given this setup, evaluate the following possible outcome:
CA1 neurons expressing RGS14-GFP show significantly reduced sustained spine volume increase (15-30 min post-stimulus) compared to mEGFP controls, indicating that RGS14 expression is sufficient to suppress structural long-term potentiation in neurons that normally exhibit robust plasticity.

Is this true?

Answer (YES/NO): YES